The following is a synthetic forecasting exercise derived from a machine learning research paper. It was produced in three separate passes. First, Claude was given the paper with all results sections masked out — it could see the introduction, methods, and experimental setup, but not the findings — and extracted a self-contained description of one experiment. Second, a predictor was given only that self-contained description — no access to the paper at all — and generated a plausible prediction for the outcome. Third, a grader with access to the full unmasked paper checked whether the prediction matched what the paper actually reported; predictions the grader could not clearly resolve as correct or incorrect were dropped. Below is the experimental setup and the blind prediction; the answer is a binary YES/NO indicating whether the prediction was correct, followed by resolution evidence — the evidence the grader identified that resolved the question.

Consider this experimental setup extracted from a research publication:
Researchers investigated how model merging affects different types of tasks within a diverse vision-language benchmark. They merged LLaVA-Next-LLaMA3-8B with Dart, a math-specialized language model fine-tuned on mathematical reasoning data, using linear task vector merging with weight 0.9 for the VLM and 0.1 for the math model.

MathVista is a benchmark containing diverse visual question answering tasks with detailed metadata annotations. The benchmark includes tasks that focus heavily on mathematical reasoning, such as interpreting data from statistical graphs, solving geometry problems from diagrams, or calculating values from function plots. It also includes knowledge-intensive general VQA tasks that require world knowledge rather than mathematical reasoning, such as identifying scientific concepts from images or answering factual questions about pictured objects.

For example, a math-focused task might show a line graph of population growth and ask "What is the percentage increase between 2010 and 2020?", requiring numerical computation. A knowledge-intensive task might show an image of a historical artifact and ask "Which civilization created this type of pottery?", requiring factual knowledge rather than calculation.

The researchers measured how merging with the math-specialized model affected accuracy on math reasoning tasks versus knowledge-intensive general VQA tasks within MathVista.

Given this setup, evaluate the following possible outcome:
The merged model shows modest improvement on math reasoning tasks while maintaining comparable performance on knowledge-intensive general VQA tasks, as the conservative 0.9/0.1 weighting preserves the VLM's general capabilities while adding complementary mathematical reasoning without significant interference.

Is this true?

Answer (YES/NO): NO